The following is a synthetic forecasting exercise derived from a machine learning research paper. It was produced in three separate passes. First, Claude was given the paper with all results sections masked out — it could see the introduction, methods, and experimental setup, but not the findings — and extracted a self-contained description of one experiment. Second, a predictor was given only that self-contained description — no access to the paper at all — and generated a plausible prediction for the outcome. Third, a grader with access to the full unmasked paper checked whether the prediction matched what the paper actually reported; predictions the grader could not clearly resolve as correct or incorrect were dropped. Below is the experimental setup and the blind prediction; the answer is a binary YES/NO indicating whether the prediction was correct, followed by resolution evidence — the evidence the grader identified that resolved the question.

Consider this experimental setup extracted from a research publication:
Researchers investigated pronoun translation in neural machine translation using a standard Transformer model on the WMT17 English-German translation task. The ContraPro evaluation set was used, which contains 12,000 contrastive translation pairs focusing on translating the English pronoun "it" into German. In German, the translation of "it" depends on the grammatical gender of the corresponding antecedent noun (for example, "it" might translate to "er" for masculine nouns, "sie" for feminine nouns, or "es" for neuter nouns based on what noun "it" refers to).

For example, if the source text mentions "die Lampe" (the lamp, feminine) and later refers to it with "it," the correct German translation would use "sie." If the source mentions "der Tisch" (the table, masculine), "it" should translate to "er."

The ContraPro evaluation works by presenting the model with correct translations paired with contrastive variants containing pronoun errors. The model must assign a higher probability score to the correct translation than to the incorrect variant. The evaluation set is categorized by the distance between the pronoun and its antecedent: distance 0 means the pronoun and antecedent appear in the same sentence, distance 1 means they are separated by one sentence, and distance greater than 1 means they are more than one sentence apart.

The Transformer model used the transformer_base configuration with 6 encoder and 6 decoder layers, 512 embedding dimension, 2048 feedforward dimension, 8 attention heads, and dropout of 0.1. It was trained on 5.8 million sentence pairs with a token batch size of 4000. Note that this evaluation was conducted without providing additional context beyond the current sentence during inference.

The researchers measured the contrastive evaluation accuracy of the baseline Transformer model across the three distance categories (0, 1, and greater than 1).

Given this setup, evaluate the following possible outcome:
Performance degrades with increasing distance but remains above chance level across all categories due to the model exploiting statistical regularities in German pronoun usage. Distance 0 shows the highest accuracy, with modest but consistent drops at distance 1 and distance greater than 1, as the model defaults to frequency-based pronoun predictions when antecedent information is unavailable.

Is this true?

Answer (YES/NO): NO